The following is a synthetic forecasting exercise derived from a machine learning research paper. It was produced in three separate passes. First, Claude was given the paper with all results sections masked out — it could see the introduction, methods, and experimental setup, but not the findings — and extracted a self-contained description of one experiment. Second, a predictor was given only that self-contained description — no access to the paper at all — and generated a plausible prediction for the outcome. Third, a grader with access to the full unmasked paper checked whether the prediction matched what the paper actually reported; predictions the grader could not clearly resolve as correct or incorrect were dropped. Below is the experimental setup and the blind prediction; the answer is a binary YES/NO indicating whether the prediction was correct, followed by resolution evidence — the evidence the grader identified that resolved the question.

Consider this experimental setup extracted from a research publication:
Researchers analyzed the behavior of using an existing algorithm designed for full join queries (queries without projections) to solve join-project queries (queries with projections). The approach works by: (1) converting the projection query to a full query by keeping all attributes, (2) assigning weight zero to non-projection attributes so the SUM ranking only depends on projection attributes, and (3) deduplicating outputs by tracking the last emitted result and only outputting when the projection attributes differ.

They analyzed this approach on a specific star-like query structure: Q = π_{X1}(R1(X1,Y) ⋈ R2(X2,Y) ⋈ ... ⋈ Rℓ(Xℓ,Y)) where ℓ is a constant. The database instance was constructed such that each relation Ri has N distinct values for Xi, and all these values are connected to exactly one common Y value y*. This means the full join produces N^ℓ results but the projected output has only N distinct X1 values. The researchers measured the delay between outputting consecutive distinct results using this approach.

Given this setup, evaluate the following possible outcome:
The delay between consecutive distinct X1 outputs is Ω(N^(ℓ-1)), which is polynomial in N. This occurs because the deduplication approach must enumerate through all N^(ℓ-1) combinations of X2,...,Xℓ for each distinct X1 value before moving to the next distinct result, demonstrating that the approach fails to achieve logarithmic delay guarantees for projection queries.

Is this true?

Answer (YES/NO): YES